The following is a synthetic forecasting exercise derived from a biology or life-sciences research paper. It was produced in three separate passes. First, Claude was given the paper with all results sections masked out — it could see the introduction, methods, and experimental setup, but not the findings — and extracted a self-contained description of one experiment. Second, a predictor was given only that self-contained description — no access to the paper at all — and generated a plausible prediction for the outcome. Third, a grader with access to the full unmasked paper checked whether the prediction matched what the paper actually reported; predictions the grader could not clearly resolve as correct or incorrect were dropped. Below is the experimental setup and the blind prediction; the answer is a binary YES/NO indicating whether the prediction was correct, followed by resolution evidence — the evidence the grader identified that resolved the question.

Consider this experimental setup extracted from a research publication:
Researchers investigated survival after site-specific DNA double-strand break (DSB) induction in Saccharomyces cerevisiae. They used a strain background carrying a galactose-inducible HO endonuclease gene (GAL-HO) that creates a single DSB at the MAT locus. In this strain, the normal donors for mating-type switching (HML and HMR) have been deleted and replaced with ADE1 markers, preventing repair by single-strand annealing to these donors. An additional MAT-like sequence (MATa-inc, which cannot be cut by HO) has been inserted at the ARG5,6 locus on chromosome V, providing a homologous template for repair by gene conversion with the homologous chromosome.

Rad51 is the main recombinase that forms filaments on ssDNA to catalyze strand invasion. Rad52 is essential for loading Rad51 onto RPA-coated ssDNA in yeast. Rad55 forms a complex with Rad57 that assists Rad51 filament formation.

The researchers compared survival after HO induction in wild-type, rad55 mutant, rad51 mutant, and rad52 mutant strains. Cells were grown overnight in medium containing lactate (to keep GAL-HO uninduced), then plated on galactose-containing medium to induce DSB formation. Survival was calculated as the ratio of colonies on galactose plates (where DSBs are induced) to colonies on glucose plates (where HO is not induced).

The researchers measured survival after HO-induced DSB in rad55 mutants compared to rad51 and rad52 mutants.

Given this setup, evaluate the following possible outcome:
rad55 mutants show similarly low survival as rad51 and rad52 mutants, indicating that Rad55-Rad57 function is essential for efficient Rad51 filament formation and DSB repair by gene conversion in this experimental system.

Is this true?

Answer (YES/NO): NO